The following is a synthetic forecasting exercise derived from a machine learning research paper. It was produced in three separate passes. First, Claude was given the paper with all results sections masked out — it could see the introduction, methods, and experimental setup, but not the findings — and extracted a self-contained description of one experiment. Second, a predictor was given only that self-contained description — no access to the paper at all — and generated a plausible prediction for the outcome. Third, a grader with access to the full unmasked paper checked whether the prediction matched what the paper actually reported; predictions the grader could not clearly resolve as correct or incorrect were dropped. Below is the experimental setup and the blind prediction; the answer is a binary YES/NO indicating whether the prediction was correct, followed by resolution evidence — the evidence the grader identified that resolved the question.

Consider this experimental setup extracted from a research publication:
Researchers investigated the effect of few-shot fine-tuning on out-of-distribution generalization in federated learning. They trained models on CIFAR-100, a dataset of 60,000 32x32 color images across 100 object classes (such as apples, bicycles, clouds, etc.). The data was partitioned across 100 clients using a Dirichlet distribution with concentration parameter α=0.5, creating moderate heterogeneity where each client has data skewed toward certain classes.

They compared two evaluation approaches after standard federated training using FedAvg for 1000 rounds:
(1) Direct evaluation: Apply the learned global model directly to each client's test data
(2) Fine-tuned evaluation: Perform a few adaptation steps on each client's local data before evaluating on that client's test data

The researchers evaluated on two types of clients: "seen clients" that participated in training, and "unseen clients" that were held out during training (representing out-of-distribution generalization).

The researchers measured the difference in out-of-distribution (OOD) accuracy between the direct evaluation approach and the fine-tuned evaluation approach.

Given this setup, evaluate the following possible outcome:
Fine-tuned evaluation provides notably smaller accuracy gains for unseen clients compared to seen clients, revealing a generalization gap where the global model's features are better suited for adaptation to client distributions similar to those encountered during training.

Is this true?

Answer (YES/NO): NO